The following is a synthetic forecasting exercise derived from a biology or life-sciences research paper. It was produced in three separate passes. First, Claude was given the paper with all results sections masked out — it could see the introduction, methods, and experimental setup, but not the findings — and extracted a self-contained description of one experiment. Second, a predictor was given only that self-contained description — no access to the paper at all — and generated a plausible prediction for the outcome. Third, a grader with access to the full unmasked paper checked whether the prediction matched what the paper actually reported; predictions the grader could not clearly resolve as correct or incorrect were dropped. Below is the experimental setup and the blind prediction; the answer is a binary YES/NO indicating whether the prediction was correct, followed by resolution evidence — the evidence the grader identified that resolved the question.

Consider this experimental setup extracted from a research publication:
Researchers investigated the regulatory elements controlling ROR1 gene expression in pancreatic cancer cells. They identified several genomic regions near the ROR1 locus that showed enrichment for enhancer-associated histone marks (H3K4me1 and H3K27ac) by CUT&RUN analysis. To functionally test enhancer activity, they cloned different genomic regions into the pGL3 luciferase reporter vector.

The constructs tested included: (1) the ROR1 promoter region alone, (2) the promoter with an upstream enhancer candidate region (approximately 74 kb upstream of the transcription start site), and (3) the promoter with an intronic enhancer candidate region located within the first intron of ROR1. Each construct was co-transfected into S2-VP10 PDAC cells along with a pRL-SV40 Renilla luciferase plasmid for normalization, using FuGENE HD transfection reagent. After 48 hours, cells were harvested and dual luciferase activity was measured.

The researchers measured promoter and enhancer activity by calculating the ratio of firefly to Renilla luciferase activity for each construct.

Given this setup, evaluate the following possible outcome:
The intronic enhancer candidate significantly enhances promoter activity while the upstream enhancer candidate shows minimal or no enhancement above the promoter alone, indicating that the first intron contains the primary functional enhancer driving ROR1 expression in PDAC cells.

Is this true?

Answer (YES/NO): NO